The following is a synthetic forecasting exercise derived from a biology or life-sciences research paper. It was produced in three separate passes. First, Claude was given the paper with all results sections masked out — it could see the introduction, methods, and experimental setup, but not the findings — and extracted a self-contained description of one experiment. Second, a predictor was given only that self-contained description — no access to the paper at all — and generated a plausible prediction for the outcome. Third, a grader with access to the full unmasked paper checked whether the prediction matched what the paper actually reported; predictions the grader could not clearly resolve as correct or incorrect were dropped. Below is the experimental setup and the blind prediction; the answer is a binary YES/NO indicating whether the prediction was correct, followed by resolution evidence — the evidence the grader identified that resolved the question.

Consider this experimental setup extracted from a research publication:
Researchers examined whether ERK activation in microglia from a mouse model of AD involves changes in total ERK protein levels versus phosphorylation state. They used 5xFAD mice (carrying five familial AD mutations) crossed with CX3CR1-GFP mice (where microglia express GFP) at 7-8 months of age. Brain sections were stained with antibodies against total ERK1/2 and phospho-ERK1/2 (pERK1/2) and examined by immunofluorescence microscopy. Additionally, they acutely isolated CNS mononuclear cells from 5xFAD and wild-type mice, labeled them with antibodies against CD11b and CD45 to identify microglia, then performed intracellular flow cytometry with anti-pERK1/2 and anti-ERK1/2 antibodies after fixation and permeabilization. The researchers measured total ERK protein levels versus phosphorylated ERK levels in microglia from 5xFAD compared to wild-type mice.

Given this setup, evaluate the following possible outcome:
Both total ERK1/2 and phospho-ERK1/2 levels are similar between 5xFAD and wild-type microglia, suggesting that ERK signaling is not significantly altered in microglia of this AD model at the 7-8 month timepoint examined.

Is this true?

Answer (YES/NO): NO